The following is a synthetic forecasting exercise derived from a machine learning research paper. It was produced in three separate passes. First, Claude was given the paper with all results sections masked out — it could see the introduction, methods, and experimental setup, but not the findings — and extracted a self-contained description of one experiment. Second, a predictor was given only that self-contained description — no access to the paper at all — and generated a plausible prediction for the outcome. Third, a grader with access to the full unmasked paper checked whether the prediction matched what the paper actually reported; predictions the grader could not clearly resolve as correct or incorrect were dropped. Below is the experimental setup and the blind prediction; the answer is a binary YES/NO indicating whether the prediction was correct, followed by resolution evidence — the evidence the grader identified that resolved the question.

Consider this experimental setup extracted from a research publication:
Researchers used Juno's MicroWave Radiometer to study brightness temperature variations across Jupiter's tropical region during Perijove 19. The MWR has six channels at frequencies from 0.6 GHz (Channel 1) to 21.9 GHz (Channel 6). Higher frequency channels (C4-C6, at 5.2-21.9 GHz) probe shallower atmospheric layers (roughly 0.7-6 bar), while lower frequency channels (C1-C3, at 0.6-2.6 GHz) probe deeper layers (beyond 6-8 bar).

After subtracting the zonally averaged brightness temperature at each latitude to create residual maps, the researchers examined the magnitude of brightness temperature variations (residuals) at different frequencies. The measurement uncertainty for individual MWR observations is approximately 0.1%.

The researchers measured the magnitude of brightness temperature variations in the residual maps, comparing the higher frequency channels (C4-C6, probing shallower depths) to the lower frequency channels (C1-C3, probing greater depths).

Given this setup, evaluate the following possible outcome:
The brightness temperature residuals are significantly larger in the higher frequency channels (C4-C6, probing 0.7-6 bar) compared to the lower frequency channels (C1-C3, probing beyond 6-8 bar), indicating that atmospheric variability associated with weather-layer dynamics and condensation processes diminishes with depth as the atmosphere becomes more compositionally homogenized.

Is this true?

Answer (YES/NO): YES